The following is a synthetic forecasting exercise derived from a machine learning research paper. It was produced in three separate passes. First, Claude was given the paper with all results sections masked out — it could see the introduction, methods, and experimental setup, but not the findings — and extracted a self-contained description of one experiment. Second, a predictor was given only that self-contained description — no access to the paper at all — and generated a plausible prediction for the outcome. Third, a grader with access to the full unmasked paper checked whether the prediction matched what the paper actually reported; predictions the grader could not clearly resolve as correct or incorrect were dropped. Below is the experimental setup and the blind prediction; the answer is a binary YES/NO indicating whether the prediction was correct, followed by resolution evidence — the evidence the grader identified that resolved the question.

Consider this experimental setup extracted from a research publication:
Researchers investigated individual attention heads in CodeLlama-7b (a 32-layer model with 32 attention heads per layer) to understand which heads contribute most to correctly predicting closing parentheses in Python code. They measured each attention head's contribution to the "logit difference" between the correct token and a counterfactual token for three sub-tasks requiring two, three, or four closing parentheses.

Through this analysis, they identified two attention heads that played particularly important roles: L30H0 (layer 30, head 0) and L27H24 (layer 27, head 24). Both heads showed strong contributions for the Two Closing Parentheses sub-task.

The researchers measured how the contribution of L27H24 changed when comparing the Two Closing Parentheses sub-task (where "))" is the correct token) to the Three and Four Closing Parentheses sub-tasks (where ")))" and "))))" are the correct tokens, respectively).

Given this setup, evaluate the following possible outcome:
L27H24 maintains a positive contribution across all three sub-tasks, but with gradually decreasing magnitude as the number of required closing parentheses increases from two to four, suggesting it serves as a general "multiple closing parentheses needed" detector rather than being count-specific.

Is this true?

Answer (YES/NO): NO